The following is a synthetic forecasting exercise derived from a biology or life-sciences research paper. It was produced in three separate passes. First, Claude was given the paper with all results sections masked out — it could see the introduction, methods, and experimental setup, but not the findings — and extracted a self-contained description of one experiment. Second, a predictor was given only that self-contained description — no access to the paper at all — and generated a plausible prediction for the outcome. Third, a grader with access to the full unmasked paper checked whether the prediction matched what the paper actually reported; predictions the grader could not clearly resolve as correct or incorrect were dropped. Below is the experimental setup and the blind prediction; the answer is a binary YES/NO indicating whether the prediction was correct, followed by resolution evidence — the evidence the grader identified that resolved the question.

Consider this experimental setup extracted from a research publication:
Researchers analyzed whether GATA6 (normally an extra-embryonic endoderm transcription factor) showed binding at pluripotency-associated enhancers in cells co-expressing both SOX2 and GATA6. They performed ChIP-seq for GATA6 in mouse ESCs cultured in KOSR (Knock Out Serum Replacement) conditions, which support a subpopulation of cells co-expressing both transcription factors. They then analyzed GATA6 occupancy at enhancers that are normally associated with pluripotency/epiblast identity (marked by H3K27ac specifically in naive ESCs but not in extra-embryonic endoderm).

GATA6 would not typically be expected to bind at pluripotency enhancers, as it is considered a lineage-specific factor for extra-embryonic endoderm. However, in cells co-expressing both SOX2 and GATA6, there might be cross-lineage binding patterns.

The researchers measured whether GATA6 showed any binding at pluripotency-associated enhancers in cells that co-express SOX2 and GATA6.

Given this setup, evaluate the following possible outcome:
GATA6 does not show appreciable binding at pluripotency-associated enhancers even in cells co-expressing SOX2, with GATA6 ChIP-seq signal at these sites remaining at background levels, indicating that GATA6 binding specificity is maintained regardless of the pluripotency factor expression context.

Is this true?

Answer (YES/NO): NO